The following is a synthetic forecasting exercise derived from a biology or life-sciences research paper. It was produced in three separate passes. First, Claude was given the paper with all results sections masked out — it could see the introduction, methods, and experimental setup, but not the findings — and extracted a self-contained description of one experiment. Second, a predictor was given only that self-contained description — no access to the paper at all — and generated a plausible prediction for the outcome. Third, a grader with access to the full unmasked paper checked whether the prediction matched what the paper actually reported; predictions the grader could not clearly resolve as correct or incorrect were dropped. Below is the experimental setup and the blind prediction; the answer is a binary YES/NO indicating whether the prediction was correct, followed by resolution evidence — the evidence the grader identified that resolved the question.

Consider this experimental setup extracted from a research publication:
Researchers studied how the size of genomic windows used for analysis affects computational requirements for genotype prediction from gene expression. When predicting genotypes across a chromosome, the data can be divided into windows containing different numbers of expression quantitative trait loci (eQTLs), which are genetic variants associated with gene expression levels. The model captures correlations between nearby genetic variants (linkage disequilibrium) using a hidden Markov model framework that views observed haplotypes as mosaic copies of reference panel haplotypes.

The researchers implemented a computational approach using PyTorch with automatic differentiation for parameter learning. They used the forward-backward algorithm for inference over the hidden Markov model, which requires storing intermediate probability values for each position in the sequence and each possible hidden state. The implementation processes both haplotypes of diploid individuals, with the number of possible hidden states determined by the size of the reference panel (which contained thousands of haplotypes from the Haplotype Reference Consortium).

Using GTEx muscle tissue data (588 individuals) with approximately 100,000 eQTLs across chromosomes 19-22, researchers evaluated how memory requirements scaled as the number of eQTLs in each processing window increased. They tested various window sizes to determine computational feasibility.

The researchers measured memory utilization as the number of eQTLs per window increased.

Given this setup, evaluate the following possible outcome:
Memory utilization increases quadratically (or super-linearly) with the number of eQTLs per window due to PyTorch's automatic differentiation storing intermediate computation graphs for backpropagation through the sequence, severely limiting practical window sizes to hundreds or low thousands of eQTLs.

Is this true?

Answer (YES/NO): NO